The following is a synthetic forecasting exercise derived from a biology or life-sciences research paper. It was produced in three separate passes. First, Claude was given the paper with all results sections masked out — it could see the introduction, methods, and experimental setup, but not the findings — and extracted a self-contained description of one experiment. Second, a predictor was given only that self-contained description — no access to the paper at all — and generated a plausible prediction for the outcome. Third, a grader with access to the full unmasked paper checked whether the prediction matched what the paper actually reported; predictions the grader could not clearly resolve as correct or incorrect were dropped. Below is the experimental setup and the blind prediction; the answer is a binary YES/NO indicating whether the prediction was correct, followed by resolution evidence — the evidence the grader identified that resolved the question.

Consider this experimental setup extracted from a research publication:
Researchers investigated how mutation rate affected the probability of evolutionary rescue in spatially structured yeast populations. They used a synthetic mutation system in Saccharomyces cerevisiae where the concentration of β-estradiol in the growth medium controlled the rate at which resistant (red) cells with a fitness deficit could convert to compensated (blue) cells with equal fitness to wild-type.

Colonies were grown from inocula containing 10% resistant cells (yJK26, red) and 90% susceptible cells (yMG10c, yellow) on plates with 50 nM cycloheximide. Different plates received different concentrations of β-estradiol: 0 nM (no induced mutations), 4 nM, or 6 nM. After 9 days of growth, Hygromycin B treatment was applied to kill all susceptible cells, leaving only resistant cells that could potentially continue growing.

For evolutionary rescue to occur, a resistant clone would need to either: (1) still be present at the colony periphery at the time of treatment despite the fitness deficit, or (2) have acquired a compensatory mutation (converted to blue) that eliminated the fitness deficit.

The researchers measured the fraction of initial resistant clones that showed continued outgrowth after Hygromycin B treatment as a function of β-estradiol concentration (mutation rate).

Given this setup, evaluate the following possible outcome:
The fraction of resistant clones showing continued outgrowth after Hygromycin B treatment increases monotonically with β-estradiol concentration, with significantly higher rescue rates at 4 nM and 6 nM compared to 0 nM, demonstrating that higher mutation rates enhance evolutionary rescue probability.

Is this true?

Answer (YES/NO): YES